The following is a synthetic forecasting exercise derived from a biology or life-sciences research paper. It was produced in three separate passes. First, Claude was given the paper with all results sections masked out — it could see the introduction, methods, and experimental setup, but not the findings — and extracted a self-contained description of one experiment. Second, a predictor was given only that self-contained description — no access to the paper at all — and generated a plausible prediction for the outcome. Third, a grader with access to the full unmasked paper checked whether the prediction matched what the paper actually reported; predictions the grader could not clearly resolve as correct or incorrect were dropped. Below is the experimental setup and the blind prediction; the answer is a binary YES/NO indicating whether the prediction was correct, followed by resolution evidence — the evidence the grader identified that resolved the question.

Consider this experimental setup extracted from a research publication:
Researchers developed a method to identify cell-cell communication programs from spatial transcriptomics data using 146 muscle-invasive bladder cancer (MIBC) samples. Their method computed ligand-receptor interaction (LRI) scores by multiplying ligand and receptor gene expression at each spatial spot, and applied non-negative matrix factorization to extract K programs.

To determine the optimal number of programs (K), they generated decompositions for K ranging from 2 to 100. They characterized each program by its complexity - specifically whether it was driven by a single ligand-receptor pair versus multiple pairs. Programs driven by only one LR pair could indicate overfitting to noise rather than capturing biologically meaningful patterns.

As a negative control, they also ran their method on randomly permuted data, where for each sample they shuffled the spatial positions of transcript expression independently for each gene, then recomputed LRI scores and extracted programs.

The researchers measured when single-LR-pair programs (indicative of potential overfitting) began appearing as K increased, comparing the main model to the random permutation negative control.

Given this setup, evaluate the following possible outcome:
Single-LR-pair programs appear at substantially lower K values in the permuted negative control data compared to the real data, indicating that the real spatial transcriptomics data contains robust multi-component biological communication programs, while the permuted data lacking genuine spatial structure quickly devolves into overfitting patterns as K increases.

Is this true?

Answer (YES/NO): YES